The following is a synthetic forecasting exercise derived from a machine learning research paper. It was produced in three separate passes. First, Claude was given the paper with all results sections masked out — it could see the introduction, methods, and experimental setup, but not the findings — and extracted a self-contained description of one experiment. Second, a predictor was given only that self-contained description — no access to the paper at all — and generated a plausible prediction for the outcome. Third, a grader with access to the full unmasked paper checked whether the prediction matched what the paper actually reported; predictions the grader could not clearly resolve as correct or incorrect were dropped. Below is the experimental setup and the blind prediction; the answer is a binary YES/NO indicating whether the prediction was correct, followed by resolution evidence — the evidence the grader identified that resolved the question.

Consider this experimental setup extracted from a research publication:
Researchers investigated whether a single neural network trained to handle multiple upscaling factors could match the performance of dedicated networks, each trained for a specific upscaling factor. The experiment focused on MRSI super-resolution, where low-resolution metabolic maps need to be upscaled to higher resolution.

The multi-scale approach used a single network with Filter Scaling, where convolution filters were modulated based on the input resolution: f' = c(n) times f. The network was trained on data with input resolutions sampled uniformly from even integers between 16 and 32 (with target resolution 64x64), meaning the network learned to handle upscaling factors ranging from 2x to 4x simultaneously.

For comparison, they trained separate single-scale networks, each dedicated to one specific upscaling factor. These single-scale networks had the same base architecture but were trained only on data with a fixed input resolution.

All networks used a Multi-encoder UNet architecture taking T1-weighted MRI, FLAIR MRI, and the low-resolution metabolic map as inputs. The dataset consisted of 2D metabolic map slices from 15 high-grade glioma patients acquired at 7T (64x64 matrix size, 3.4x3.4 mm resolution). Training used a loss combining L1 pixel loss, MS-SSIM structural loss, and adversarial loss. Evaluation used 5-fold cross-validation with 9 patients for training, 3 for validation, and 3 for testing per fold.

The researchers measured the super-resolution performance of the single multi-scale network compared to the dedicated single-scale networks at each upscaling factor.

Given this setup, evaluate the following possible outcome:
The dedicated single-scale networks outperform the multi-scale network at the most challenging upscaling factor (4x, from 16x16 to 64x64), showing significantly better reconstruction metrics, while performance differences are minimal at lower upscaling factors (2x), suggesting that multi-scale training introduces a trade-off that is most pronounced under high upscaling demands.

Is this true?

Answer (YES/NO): NO